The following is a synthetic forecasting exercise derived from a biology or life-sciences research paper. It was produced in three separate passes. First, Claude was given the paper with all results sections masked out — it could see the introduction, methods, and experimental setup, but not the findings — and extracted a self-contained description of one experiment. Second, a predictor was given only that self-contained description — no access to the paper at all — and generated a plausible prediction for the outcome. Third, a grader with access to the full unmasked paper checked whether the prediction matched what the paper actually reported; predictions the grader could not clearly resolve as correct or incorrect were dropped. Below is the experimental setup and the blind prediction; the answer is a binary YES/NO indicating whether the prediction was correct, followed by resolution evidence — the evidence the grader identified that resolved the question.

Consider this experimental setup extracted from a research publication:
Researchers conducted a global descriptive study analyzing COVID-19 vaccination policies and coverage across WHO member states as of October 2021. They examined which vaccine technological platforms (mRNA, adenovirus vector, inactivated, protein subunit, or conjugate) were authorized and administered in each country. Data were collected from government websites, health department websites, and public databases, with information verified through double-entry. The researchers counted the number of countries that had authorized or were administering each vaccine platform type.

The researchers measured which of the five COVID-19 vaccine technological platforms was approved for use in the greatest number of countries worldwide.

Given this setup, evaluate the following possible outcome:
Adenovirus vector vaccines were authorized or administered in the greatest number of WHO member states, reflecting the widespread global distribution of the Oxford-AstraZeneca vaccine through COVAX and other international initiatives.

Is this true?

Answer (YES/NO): YES